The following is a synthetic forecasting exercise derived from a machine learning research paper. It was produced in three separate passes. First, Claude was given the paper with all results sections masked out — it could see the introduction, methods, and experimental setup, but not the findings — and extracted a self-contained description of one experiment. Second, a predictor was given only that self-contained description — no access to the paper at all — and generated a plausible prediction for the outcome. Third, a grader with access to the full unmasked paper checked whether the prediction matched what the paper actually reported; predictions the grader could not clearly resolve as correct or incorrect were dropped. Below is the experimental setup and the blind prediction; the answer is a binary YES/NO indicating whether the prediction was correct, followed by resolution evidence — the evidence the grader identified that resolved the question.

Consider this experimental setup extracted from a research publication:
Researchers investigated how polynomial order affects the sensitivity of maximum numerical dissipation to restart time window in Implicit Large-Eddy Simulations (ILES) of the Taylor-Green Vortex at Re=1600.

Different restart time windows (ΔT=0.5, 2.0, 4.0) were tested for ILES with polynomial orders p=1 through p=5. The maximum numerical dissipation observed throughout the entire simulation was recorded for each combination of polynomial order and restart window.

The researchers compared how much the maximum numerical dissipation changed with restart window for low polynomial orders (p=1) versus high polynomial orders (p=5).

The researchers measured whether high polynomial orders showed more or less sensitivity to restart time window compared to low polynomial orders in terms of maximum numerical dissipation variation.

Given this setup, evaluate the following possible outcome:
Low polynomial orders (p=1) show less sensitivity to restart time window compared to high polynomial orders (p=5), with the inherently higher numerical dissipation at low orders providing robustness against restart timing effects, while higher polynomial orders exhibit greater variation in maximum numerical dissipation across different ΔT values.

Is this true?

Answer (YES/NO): NO